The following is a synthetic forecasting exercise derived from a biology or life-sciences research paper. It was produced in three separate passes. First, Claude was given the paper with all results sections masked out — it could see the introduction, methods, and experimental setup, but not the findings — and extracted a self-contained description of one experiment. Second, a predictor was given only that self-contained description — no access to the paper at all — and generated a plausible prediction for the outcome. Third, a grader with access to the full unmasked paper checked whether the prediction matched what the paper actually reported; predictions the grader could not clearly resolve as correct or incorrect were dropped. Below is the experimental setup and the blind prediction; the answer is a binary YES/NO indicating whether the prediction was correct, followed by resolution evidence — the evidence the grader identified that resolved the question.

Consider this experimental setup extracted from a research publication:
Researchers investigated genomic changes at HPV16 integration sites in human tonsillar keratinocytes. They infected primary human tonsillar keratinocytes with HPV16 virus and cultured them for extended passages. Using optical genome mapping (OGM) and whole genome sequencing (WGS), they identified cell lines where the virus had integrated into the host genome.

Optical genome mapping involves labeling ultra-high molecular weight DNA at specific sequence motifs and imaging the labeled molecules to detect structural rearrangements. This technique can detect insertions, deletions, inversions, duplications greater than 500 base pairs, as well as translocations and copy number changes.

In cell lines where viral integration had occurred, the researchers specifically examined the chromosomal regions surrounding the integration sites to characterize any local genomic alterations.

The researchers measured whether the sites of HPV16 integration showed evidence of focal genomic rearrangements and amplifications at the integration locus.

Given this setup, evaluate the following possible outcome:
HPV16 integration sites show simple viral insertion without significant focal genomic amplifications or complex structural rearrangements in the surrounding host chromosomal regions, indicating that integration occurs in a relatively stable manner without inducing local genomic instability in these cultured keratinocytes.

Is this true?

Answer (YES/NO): NO